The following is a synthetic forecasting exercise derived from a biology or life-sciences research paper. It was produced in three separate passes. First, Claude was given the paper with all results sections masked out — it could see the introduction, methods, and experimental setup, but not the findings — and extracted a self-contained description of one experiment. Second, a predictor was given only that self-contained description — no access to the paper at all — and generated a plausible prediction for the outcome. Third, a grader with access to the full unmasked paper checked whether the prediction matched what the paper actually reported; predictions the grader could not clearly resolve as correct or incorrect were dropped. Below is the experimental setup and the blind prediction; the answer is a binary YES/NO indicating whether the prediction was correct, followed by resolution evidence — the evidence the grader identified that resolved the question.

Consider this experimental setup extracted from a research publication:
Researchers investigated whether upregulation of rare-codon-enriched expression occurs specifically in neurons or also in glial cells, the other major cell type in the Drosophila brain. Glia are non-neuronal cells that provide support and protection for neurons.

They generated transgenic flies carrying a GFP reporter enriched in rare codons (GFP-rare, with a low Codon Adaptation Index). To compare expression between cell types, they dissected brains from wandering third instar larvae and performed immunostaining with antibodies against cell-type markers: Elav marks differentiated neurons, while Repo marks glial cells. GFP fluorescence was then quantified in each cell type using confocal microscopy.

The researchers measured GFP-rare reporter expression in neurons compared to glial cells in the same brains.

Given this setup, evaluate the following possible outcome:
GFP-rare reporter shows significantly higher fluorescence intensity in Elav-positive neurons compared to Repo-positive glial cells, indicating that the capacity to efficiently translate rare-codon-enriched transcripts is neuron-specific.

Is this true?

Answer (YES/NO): YES